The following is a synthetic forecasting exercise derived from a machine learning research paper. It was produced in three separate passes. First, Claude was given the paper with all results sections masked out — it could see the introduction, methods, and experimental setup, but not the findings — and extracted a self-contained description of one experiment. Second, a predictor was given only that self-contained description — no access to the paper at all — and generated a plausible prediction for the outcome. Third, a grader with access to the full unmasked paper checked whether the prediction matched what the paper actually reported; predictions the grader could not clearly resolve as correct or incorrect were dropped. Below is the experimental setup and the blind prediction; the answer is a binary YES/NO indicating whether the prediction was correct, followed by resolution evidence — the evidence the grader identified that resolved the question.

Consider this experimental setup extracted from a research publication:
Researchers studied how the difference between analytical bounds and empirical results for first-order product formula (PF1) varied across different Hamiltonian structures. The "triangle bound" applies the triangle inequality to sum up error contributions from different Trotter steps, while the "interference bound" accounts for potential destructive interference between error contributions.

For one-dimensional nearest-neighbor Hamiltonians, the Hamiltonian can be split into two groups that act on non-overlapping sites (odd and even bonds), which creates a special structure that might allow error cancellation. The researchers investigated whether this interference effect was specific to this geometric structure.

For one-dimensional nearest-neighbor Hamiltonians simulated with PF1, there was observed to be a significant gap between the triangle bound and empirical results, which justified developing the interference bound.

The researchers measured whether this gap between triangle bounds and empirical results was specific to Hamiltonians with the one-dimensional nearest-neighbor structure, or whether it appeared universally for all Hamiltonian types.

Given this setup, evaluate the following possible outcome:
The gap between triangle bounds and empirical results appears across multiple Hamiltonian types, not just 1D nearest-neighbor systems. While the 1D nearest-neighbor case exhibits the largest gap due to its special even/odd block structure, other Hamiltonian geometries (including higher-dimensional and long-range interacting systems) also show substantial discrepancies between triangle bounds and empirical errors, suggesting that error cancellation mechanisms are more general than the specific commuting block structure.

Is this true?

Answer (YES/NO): NO